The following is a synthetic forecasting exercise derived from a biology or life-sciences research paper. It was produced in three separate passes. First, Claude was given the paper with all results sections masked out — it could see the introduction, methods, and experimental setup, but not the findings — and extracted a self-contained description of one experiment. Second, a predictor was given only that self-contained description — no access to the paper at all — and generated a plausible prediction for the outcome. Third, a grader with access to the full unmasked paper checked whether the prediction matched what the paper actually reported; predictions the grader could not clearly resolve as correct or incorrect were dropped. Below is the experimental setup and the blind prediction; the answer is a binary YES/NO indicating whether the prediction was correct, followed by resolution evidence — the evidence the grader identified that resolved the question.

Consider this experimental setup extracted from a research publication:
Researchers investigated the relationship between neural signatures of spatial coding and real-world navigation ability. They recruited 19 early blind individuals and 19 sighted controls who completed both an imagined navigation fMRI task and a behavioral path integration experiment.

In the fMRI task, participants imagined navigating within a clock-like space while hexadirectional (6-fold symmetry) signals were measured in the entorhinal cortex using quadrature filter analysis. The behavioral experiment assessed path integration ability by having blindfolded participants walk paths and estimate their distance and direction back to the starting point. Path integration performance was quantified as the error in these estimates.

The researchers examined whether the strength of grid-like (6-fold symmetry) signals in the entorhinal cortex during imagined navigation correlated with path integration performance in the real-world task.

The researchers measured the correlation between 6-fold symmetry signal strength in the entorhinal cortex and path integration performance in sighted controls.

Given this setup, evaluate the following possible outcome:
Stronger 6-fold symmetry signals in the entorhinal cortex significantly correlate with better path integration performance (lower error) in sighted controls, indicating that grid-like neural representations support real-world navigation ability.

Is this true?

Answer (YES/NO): NO